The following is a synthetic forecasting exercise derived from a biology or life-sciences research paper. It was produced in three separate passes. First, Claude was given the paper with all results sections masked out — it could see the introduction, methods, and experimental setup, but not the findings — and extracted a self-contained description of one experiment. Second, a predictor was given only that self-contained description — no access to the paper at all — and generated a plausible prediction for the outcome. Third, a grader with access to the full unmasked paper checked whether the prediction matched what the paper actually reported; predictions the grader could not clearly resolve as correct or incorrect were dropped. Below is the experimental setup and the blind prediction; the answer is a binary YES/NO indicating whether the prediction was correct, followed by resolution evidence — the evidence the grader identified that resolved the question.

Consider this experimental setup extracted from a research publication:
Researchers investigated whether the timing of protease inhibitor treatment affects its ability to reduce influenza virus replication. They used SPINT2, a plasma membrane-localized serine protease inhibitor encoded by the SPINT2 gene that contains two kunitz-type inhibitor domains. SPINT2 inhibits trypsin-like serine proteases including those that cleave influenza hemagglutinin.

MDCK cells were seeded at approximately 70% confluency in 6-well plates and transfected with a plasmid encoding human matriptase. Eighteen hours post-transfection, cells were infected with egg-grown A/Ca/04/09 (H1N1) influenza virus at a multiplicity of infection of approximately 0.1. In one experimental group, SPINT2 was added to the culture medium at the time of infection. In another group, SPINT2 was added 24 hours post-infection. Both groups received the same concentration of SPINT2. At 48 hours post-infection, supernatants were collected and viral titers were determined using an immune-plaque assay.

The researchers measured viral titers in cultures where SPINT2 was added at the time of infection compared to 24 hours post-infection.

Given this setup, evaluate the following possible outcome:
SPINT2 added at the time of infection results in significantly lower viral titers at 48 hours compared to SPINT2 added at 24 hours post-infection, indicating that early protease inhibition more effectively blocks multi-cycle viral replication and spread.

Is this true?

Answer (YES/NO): NO